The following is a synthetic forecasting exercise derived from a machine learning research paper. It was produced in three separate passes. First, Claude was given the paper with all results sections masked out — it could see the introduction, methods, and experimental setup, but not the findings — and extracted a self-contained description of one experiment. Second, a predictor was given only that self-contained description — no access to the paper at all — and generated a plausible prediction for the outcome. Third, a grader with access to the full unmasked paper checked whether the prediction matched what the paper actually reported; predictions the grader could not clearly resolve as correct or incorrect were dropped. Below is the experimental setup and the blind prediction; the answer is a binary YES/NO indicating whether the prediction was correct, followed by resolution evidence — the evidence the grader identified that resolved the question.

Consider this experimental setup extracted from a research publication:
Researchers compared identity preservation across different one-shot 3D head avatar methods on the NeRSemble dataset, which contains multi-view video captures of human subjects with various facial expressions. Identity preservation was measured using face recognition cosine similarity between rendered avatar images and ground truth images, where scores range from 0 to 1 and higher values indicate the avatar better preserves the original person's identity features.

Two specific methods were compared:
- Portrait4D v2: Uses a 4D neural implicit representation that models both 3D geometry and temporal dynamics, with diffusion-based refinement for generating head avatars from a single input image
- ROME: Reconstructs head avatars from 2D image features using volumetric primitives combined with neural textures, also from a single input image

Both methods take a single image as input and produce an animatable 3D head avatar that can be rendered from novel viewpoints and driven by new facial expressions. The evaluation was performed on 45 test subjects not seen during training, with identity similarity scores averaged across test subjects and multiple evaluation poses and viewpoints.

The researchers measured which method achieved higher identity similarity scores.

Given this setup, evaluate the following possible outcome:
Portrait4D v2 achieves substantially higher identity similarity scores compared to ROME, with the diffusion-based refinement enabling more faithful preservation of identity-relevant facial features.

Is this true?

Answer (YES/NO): NO